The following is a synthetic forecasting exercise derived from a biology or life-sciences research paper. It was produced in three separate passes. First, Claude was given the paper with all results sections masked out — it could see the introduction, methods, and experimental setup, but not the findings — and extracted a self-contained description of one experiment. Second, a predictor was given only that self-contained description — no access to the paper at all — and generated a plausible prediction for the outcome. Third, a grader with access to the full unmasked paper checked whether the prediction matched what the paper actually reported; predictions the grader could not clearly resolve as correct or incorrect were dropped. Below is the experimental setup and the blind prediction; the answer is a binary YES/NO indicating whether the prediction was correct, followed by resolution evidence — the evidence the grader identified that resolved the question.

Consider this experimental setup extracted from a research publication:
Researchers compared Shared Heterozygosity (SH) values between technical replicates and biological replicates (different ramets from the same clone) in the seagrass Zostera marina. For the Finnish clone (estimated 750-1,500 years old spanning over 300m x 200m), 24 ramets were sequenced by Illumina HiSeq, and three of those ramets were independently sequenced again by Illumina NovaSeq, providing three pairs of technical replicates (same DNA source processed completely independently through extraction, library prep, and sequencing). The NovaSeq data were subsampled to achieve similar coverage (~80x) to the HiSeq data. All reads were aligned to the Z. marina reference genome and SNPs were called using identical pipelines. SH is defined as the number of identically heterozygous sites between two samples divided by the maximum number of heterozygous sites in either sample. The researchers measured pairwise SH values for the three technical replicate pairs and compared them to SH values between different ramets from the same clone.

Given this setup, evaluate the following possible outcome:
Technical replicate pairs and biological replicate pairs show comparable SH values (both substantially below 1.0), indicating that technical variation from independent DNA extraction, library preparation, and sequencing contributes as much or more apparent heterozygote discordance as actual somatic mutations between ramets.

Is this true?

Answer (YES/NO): NO